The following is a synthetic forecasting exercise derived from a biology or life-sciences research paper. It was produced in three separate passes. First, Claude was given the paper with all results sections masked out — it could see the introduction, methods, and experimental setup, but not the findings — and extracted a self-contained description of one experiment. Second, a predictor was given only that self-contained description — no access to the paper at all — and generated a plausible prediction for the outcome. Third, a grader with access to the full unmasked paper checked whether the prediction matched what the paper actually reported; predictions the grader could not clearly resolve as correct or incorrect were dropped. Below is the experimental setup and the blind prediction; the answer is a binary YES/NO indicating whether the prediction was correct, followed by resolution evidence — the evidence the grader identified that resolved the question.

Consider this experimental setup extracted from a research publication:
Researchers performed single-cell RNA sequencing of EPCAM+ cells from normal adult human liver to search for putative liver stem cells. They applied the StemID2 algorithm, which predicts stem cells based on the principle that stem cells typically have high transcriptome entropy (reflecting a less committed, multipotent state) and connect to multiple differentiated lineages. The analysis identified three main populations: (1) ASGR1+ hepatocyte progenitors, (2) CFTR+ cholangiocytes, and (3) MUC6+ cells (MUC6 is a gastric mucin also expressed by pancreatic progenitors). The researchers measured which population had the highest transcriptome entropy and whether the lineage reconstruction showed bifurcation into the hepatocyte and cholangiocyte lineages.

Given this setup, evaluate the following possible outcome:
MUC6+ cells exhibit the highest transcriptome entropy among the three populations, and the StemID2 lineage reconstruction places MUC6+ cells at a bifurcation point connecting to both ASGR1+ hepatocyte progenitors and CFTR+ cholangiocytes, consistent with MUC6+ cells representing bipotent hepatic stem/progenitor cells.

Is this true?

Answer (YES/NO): YES